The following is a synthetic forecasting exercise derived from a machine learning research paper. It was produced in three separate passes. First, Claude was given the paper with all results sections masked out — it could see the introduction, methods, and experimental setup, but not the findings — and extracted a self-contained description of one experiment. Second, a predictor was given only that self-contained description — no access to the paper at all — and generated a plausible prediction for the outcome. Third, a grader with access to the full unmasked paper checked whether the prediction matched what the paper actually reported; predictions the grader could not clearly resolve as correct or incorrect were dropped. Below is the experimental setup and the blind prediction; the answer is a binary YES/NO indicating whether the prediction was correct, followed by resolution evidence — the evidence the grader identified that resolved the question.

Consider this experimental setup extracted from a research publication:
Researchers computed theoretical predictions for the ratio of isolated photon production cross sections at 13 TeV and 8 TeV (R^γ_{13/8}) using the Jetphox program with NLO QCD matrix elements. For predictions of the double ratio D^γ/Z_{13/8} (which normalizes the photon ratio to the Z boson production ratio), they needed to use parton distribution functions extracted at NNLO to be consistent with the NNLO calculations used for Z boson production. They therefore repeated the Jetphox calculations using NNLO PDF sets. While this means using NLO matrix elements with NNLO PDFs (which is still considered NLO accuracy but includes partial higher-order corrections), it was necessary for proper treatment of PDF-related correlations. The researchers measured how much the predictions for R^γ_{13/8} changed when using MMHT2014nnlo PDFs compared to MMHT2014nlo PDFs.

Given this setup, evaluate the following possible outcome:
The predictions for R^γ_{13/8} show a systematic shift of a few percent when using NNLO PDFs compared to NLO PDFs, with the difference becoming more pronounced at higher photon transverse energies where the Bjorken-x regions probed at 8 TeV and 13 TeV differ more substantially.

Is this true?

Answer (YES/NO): YES